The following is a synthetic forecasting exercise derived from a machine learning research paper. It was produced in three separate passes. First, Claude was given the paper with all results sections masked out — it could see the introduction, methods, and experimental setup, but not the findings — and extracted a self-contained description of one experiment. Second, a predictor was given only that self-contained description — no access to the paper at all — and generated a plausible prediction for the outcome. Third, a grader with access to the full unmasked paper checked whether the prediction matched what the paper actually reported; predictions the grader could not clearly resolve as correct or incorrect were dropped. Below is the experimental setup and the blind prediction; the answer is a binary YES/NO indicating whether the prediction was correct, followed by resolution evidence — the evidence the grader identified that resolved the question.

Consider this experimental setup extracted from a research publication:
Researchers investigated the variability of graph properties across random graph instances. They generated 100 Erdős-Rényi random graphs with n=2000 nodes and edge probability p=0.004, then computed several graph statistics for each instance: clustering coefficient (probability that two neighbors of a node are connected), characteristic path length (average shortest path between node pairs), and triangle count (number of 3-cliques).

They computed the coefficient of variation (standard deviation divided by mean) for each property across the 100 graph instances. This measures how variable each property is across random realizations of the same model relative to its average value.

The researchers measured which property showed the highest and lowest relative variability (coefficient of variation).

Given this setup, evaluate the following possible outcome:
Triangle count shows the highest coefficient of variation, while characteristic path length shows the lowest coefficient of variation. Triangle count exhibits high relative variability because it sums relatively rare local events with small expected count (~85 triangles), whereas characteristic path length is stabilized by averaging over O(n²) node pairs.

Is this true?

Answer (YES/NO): YES